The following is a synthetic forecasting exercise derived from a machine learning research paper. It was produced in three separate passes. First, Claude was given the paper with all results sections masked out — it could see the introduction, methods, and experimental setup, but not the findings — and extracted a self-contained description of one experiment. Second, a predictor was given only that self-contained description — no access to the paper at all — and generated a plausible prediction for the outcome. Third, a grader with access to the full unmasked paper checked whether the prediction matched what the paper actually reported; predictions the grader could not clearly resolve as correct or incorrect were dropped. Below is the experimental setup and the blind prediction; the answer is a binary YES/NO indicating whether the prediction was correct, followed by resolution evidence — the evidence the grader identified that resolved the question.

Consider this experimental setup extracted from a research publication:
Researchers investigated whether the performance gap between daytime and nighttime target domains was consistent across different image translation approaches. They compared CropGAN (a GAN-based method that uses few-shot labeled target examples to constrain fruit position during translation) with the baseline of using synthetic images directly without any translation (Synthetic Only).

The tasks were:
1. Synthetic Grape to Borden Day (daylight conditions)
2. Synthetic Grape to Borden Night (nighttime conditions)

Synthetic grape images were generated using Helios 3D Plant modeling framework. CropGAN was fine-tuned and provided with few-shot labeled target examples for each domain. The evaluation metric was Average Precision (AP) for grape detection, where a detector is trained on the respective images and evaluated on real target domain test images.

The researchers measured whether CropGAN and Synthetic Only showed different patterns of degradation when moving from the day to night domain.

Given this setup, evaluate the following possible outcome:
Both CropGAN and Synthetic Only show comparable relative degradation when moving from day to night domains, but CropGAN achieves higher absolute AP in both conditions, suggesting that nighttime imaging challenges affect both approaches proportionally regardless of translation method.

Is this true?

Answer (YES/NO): NO